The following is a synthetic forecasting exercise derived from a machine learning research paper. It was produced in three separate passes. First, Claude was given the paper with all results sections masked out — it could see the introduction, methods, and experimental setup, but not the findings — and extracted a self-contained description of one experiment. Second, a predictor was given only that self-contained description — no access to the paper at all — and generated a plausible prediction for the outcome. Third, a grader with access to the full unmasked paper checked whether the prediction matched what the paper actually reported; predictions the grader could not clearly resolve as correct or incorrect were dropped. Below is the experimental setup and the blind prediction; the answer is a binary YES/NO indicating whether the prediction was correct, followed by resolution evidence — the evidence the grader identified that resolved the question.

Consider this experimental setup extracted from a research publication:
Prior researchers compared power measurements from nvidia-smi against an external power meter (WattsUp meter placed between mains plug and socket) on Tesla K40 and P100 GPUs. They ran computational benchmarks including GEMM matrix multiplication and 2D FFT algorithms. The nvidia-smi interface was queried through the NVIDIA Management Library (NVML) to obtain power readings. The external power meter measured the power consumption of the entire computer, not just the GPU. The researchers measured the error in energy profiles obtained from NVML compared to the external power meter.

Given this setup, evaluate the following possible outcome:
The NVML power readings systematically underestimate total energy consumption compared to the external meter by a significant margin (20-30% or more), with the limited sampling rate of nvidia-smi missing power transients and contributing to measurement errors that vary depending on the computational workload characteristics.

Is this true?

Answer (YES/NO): NO